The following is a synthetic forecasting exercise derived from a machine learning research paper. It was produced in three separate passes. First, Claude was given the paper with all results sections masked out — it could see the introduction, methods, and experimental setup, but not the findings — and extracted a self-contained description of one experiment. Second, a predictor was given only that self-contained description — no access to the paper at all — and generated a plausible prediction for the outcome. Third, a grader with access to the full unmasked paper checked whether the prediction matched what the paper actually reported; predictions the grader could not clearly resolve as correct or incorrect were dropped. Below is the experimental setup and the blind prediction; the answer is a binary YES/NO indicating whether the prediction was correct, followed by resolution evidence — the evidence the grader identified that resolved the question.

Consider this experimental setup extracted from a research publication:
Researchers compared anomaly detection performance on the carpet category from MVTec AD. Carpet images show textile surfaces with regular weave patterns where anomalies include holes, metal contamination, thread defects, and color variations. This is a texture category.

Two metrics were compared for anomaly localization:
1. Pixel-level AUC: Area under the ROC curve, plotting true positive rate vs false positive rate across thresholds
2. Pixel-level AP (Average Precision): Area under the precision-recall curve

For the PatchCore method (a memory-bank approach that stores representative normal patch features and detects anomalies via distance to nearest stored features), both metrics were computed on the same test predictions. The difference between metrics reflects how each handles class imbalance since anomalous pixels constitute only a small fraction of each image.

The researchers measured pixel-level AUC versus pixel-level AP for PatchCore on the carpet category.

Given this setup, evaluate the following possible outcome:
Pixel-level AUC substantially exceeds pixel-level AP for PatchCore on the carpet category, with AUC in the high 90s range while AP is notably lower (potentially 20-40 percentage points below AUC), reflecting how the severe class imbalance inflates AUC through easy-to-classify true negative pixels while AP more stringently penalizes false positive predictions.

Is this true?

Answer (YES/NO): YES